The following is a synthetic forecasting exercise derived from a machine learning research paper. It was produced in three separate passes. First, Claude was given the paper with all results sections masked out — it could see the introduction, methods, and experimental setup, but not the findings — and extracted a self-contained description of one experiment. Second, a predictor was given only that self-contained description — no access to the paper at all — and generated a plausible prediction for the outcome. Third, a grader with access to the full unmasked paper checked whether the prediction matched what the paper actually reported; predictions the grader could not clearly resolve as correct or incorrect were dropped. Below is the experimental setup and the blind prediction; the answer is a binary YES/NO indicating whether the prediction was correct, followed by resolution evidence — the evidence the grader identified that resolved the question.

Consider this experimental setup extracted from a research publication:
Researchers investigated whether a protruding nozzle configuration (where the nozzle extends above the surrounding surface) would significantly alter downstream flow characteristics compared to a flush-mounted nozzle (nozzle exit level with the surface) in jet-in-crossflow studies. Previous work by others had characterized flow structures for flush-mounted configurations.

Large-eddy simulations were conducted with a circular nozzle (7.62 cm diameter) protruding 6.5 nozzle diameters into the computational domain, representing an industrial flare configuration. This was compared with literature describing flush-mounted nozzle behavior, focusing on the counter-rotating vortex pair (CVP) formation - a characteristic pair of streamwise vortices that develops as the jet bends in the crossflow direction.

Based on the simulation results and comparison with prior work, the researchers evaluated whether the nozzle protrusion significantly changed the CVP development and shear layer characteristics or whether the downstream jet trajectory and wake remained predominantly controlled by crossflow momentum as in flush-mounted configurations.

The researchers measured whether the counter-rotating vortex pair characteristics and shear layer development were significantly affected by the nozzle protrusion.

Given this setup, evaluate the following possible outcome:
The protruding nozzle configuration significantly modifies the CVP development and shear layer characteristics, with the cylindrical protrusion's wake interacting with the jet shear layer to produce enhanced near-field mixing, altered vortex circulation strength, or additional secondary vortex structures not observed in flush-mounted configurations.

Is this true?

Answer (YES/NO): NO